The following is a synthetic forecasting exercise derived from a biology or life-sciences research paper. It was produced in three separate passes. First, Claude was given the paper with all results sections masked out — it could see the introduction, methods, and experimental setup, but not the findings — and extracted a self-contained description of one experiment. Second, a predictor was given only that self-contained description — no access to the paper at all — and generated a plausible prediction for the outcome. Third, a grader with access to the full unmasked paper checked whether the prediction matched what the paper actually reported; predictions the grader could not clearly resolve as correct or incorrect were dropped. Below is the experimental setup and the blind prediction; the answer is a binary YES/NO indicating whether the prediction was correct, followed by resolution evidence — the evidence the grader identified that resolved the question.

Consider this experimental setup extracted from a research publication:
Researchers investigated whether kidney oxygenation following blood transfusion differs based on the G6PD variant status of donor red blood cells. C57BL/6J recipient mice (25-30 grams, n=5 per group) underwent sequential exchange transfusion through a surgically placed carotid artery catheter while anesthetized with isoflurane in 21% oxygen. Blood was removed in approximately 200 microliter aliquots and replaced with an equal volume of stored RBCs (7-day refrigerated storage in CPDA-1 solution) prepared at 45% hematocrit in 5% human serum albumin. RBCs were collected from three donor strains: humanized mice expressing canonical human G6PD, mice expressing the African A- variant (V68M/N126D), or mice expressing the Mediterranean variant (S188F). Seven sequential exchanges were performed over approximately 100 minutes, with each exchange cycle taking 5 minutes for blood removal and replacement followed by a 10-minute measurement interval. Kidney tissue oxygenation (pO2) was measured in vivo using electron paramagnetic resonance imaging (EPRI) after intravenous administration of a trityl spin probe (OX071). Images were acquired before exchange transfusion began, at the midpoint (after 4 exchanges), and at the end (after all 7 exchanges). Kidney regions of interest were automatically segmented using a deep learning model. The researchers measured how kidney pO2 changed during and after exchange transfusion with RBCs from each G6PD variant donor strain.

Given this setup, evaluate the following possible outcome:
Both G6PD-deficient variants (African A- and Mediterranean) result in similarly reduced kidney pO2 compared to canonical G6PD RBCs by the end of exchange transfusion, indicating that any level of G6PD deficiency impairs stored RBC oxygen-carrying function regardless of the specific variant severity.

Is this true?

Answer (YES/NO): NO